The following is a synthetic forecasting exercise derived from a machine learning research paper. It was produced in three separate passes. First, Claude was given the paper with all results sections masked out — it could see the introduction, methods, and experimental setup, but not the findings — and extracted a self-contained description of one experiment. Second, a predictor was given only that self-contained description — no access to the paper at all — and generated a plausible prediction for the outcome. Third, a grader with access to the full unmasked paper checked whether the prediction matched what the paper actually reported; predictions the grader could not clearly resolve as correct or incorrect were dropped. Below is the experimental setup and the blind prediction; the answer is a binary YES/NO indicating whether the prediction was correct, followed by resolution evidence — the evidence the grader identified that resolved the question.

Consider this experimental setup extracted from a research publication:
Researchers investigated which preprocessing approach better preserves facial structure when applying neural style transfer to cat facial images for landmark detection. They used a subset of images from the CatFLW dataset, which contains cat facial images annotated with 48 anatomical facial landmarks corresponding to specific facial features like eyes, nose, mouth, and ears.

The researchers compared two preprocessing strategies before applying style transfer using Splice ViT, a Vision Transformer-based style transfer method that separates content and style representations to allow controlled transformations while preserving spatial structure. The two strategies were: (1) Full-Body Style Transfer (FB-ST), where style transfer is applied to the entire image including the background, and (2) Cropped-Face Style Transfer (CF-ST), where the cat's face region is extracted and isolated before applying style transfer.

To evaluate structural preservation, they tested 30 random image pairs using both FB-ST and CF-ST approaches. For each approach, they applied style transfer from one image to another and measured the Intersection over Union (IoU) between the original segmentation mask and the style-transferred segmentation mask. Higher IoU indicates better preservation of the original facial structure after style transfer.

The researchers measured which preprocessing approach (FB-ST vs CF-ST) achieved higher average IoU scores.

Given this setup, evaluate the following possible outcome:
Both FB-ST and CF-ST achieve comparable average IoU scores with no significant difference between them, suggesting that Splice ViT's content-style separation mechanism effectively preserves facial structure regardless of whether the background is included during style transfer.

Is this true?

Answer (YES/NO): NO